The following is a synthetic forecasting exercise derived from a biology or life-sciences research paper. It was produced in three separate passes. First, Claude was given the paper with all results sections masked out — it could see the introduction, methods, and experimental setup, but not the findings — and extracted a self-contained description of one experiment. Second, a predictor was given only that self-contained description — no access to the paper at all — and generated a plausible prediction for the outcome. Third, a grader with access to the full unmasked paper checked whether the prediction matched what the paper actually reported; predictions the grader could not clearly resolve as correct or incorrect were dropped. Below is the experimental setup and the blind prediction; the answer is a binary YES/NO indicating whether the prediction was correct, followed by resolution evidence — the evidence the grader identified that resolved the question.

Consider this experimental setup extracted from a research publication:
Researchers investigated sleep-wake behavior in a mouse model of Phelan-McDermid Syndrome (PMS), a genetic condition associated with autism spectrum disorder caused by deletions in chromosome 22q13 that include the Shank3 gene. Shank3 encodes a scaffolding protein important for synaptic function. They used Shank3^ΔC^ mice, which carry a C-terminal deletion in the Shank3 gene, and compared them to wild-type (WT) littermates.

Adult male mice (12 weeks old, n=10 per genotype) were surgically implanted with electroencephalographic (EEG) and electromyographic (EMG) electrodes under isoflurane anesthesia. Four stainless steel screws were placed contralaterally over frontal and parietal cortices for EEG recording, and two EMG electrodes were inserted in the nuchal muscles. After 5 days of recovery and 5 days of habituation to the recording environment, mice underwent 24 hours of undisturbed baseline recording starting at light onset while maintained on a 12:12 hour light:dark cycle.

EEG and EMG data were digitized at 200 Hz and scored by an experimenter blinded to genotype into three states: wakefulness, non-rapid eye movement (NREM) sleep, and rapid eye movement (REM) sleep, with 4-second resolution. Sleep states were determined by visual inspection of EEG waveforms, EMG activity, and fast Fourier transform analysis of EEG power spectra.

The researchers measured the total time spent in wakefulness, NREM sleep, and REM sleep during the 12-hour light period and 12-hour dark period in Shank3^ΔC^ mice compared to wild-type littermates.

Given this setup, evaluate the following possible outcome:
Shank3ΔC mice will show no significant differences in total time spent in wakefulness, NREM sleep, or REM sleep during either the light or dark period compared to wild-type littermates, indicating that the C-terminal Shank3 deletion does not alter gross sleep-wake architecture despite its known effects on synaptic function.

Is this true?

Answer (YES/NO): NO